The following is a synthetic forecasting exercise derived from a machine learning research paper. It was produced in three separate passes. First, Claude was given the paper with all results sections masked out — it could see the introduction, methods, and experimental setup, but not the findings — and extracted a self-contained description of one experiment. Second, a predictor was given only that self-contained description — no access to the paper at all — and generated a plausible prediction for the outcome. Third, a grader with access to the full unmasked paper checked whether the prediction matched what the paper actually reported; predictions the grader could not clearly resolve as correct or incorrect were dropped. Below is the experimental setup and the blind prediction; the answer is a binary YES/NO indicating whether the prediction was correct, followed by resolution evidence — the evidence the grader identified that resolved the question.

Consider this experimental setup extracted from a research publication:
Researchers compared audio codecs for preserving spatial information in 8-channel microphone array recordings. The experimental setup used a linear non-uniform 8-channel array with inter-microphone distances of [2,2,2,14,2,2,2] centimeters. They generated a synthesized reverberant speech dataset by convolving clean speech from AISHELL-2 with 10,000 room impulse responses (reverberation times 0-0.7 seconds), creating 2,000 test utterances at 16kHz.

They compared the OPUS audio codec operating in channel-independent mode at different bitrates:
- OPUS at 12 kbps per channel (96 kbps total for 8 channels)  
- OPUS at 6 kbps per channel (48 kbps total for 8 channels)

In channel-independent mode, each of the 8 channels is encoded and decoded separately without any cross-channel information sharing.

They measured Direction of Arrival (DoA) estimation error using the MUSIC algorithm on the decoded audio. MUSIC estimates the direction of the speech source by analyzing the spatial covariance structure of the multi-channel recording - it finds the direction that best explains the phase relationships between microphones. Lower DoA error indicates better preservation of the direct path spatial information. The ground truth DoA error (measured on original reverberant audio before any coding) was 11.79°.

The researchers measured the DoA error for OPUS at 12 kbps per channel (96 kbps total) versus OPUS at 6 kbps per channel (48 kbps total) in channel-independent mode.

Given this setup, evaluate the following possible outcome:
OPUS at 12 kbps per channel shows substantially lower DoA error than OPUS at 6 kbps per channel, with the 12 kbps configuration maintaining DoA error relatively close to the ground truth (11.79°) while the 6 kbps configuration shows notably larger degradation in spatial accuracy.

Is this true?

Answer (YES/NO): NO